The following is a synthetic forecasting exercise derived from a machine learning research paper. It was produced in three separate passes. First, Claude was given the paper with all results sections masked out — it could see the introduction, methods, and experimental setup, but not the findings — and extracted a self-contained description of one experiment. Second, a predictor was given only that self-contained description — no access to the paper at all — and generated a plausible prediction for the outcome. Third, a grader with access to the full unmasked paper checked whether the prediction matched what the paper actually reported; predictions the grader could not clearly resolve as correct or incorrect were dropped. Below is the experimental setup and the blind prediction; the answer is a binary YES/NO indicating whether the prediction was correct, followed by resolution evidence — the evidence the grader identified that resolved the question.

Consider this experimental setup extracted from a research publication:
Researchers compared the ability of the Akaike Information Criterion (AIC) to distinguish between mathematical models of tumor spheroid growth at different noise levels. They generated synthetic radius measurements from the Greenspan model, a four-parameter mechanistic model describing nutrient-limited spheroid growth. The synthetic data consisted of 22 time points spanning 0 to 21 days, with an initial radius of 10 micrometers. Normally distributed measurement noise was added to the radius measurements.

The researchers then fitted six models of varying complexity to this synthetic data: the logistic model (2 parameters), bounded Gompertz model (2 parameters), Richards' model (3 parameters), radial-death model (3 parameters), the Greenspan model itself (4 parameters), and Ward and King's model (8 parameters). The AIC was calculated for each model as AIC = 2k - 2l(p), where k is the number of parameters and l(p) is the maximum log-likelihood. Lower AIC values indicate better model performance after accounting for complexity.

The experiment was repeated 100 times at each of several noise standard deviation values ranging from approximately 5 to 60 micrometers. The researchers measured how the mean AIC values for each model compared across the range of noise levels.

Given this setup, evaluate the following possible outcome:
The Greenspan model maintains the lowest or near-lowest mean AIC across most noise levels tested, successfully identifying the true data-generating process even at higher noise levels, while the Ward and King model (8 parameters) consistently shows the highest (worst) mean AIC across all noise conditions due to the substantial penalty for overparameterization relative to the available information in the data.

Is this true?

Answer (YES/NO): NO